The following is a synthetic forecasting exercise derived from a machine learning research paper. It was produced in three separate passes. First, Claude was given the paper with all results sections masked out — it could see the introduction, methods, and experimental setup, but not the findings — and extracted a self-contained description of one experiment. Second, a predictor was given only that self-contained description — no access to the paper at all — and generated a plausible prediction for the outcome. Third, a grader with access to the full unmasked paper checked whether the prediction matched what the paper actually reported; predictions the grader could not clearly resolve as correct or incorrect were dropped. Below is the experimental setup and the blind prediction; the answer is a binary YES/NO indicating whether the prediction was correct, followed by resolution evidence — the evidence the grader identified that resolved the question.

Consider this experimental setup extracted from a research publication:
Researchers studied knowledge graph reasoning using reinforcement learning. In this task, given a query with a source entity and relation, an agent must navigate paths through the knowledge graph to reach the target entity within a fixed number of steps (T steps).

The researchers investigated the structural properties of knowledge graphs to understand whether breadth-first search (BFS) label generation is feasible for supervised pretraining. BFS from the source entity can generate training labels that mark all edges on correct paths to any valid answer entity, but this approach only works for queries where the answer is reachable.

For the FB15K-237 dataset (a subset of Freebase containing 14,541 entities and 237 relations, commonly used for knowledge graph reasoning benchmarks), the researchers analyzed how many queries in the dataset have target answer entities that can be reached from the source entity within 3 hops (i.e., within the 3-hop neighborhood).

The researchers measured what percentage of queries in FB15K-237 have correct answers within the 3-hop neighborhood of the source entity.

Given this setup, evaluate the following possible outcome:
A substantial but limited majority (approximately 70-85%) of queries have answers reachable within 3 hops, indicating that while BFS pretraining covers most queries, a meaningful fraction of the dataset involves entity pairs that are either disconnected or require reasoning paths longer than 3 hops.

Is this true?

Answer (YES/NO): NO